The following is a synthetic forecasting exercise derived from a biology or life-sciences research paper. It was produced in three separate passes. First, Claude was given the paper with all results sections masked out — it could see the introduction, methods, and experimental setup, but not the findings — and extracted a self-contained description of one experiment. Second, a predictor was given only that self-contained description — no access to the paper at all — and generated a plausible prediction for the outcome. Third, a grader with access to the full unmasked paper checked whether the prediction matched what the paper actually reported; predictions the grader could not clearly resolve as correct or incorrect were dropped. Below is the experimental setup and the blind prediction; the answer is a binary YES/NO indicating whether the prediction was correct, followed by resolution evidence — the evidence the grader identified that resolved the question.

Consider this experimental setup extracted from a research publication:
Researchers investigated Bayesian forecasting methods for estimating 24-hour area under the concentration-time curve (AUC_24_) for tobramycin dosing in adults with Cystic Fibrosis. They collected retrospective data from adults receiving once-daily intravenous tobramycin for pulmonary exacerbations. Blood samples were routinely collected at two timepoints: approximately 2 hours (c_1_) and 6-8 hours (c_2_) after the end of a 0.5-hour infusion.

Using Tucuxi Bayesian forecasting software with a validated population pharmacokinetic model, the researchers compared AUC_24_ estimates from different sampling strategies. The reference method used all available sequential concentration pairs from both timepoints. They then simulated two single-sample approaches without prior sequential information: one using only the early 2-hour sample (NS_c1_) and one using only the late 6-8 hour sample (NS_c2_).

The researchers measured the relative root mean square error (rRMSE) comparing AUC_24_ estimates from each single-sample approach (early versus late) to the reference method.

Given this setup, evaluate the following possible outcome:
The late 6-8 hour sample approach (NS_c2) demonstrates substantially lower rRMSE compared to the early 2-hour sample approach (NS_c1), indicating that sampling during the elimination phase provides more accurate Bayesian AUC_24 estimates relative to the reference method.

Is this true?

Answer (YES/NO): NO